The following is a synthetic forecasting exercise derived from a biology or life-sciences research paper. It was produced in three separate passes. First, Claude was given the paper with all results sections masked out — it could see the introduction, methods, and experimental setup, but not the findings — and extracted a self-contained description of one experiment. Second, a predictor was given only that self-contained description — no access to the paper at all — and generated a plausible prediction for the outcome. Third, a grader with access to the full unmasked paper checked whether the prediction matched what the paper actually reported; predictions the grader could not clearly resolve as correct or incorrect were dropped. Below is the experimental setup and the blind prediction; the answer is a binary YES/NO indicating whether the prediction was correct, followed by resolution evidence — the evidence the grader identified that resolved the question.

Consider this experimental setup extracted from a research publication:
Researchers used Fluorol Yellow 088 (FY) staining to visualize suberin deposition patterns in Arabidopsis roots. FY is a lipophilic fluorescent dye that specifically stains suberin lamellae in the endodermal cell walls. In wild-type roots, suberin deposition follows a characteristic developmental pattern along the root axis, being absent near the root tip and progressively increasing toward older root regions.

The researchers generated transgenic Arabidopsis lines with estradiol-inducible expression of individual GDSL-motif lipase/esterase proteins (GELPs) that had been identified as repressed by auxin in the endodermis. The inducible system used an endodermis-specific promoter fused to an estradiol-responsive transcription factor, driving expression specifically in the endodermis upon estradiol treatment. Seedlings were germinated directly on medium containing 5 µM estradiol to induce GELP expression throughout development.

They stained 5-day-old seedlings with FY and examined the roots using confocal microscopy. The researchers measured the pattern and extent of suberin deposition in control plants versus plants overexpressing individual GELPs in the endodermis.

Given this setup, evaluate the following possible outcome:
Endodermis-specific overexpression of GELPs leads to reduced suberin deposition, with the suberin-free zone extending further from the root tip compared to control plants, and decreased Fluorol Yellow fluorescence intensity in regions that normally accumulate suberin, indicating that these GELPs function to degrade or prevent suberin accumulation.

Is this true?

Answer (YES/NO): NO